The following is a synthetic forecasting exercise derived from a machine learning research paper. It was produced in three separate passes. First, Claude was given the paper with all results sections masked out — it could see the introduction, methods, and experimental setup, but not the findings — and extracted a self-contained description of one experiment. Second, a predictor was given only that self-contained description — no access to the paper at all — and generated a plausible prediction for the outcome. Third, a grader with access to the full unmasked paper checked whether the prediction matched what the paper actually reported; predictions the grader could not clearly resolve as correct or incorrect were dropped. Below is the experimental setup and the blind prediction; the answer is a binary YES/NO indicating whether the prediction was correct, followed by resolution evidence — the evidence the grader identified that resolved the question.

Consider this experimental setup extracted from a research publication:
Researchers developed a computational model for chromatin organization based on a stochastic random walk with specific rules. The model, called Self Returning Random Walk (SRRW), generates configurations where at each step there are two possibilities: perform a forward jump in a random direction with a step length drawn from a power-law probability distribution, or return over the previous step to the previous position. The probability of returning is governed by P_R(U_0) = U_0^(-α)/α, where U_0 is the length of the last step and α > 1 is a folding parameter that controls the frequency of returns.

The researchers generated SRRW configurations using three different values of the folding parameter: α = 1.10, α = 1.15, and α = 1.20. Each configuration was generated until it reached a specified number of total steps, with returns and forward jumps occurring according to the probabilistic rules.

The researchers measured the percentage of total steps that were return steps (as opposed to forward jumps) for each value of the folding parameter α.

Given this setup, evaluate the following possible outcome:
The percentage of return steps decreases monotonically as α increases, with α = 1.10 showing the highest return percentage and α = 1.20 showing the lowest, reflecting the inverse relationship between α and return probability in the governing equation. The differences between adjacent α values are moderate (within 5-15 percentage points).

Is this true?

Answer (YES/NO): NO